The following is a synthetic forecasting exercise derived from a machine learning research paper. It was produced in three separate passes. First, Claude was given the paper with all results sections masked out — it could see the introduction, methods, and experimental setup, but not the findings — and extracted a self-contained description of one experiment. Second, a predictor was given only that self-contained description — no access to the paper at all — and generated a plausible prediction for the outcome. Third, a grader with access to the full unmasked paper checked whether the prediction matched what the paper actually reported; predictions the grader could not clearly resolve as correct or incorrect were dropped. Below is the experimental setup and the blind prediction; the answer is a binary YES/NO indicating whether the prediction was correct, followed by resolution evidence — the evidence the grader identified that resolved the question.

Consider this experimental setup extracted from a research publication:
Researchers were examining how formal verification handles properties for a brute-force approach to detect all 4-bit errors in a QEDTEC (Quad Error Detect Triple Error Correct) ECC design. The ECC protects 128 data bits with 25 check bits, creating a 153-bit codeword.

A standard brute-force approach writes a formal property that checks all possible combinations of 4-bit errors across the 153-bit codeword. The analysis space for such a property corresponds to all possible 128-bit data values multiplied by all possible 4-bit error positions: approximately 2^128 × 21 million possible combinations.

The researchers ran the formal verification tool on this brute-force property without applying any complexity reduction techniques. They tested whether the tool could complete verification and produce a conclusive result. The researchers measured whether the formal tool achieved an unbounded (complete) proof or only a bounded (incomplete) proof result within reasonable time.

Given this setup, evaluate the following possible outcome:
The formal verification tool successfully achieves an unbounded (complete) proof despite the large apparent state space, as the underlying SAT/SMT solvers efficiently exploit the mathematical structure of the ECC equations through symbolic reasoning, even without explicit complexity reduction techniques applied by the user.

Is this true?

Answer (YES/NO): NO